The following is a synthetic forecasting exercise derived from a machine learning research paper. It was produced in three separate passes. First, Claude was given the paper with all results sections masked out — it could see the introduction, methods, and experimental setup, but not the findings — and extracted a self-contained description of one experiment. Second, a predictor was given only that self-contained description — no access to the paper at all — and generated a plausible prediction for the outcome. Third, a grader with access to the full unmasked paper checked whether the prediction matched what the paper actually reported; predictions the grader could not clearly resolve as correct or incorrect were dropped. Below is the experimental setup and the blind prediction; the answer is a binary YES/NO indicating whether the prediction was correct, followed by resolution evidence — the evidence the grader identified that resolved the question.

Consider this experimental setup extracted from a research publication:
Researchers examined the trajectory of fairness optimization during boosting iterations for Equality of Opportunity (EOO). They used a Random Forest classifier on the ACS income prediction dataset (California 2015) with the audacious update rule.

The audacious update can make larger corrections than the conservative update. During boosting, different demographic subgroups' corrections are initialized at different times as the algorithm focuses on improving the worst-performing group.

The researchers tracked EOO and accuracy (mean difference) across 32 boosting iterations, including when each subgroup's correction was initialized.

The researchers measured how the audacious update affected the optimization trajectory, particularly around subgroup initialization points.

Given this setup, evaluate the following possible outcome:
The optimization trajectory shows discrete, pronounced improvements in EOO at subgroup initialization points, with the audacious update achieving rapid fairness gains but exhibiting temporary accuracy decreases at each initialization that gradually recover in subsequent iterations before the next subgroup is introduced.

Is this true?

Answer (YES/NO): NO